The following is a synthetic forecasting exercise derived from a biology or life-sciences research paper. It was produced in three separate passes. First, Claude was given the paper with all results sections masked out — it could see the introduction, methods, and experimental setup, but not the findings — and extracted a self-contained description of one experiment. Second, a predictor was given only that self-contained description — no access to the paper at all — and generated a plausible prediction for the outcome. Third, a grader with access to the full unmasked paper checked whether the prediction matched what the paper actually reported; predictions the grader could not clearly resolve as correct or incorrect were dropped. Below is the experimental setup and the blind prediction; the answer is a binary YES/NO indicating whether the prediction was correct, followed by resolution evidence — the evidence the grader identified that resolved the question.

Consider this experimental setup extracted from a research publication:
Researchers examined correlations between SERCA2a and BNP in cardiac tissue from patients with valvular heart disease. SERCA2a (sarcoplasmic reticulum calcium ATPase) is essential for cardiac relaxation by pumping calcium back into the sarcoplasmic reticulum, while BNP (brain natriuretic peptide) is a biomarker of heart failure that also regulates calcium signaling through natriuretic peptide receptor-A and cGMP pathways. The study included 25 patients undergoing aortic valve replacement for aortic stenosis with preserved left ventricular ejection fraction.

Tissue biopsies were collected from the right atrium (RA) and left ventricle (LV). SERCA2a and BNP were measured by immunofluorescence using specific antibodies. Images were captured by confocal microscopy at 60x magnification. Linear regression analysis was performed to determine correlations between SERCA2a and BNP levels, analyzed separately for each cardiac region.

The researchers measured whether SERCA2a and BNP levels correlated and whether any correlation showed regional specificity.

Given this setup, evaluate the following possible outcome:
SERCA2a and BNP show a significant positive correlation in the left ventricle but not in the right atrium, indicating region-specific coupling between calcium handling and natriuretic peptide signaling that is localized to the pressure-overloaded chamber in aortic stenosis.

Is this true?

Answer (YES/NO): YES